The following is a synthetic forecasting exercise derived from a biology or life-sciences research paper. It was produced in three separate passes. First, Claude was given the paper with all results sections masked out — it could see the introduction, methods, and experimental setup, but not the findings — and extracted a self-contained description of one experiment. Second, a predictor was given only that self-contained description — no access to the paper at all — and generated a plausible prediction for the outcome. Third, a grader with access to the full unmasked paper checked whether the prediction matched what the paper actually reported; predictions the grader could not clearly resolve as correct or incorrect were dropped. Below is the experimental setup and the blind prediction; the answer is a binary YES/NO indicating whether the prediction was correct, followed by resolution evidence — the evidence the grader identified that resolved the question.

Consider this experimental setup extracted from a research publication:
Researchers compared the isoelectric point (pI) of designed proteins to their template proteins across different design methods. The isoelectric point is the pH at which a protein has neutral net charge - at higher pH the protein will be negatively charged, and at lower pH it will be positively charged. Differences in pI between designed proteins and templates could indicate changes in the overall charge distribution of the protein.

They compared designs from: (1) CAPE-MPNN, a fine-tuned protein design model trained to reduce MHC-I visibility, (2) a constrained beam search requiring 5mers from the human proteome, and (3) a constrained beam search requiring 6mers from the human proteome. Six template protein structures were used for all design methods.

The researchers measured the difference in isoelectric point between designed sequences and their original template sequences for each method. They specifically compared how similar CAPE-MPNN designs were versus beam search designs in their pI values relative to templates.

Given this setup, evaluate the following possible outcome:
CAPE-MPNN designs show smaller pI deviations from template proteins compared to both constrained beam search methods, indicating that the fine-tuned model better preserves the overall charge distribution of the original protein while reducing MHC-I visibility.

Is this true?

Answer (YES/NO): NO